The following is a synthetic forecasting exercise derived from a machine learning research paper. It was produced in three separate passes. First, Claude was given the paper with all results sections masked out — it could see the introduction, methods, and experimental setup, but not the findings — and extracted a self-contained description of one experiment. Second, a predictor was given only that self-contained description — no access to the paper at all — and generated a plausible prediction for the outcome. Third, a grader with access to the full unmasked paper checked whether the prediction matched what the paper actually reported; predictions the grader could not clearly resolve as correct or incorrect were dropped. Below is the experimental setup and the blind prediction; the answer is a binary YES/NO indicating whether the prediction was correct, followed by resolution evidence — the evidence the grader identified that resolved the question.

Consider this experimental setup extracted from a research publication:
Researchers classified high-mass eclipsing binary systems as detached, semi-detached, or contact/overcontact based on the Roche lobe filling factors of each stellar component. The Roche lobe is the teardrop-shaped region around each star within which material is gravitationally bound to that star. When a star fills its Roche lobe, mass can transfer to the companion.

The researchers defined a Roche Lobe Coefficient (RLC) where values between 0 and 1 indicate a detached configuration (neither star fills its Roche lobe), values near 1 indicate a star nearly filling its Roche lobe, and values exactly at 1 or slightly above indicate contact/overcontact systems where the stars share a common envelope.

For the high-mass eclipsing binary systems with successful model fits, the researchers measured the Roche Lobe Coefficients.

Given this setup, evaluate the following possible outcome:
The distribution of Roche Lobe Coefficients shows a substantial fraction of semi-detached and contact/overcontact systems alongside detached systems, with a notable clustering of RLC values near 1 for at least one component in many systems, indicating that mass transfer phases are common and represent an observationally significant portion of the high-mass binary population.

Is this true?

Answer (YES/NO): YES